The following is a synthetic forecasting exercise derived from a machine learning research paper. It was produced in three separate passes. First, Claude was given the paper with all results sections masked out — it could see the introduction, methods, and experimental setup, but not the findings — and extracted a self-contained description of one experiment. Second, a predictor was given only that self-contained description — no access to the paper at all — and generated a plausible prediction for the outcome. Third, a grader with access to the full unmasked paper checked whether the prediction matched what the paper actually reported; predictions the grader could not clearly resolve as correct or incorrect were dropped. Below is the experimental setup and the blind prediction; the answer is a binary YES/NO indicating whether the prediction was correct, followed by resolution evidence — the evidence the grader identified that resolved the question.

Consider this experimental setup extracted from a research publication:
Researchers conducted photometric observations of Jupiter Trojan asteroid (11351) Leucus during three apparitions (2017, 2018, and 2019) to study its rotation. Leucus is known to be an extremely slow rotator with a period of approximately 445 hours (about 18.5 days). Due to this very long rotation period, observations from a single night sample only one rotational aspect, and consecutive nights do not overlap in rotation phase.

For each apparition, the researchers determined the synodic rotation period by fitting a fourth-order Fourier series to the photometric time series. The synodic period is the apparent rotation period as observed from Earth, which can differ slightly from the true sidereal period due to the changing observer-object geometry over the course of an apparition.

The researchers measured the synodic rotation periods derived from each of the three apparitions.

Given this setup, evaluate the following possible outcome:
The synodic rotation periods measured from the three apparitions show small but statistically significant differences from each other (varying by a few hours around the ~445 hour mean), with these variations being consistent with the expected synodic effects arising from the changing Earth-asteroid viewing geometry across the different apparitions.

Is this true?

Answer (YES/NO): NO